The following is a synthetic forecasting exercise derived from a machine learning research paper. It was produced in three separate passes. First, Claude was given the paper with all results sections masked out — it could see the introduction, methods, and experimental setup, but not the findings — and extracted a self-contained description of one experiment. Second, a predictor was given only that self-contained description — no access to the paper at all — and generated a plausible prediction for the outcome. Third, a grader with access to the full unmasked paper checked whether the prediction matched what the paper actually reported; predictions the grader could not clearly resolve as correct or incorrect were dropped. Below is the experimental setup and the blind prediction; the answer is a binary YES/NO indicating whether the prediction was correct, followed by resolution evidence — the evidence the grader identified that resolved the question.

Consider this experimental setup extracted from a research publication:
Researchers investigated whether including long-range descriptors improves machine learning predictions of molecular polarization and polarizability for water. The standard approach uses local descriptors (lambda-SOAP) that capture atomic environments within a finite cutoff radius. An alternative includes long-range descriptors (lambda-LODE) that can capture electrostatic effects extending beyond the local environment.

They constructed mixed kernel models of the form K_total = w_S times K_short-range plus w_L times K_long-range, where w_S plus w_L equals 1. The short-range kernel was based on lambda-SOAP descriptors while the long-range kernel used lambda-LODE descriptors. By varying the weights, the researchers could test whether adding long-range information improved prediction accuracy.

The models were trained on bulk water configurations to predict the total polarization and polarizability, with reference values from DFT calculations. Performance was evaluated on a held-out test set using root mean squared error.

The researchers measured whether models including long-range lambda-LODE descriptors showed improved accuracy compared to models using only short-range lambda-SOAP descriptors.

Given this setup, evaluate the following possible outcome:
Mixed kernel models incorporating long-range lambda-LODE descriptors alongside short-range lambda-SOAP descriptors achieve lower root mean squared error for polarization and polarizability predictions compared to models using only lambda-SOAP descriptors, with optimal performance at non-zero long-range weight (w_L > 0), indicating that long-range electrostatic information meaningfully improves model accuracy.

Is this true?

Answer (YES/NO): NO